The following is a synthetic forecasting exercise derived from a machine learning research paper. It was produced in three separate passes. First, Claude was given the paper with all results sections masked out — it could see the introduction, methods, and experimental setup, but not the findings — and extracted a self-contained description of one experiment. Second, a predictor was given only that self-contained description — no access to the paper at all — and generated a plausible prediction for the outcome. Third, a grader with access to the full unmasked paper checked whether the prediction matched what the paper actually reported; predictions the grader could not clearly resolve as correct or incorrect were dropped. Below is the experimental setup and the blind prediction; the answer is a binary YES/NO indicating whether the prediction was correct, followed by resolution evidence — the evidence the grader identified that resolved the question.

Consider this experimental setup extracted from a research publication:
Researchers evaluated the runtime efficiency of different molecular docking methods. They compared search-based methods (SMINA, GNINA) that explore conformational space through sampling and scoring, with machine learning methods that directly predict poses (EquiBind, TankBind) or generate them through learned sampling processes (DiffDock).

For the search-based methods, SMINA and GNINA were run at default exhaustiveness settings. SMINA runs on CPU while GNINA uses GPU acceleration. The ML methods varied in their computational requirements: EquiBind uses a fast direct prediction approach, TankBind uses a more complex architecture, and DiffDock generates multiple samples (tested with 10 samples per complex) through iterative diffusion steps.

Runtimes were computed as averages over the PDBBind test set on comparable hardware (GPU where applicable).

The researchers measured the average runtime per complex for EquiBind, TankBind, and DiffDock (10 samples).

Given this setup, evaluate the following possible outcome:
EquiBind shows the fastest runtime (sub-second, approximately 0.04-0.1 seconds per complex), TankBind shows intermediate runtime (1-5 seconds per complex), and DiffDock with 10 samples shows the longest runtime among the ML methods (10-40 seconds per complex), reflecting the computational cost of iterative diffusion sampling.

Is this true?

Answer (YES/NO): NO